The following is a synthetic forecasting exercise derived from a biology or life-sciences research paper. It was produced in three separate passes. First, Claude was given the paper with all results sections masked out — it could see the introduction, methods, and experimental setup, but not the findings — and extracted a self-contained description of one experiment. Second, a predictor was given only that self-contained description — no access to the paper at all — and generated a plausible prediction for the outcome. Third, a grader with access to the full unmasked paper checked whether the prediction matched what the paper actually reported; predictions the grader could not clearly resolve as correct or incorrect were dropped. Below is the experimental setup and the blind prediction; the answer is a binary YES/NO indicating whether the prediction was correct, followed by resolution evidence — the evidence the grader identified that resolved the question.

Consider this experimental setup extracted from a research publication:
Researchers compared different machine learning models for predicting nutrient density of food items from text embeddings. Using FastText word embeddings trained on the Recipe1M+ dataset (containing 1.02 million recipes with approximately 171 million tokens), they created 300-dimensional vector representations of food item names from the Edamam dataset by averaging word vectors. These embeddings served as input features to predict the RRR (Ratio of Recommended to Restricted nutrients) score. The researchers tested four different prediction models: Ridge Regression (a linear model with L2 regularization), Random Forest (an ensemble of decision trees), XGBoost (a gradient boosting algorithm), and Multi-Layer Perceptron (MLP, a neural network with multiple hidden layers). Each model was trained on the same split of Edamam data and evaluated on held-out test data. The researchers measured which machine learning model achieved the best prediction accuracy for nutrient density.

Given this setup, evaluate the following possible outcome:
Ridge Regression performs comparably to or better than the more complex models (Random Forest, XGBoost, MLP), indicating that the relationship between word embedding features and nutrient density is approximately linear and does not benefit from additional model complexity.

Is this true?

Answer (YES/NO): NO